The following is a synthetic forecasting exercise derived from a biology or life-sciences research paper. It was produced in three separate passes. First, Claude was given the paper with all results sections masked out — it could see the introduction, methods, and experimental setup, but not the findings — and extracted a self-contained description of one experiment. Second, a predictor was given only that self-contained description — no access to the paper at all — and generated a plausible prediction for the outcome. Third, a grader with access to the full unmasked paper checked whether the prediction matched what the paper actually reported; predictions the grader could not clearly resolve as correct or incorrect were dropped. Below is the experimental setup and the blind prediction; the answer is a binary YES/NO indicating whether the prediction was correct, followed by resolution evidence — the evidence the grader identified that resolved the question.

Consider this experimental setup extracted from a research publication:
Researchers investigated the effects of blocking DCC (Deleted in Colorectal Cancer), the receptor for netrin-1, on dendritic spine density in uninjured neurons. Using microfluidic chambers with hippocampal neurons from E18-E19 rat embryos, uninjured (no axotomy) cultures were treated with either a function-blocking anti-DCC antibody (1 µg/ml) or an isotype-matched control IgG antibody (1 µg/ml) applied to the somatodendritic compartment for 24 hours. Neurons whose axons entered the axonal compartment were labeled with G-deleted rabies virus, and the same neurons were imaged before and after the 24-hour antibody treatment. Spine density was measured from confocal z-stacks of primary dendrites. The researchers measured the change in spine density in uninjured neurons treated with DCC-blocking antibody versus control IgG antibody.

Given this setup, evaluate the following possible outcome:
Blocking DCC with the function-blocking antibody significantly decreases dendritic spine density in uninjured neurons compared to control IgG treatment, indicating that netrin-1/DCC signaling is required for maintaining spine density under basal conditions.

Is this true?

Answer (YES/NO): YES